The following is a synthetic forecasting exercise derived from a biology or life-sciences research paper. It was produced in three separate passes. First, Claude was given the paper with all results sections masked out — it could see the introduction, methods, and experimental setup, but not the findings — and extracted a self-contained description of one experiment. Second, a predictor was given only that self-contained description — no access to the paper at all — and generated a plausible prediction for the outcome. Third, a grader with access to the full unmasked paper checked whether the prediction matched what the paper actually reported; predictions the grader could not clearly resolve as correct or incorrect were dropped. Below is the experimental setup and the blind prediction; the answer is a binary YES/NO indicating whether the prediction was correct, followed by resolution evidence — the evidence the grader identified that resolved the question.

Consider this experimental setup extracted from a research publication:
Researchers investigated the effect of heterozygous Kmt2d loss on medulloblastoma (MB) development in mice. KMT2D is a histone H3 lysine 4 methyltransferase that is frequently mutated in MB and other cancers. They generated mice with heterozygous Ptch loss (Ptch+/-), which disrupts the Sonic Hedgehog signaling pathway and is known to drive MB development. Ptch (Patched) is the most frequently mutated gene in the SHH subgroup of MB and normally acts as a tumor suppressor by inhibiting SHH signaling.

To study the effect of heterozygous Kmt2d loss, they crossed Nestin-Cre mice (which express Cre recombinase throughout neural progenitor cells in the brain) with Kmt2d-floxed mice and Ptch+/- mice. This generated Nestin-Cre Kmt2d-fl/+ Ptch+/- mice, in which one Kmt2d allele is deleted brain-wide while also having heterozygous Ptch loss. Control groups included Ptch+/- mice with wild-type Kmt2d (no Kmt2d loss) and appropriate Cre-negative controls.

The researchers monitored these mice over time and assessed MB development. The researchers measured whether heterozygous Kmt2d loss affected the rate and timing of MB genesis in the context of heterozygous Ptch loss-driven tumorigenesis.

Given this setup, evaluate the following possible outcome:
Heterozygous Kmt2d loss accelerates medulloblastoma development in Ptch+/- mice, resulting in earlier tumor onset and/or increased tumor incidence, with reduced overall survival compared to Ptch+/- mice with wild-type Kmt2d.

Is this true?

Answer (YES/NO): YES